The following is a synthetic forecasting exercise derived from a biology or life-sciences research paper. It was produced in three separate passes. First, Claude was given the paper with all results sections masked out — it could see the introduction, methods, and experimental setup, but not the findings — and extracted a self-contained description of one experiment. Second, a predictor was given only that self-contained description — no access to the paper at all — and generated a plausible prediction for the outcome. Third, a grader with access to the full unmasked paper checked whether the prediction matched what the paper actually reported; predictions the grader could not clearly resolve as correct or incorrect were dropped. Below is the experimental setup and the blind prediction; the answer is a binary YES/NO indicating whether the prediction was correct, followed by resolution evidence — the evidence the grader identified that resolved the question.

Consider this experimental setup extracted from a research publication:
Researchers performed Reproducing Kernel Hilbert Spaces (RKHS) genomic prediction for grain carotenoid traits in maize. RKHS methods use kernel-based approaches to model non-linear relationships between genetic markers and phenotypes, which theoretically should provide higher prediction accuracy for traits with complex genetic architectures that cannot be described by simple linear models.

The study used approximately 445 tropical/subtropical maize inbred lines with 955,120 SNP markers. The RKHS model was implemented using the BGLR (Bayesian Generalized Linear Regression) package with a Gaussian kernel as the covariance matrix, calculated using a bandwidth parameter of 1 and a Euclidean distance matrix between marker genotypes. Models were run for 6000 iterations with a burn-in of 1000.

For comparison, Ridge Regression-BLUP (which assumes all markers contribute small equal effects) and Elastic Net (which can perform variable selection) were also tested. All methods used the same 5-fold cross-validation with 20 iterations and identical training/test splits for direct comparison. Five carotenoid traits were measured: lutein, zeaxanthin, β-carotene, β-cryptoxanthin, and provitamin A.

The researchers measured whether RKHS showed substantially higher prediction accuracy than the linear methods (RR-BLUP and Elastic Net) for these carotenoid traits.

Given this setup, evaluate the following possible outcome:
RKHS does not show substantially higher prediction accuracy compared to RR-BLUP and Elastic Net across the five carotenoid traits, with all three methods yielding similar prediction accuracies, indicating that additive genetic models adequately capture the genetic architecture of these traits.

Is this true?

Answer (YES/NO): YES